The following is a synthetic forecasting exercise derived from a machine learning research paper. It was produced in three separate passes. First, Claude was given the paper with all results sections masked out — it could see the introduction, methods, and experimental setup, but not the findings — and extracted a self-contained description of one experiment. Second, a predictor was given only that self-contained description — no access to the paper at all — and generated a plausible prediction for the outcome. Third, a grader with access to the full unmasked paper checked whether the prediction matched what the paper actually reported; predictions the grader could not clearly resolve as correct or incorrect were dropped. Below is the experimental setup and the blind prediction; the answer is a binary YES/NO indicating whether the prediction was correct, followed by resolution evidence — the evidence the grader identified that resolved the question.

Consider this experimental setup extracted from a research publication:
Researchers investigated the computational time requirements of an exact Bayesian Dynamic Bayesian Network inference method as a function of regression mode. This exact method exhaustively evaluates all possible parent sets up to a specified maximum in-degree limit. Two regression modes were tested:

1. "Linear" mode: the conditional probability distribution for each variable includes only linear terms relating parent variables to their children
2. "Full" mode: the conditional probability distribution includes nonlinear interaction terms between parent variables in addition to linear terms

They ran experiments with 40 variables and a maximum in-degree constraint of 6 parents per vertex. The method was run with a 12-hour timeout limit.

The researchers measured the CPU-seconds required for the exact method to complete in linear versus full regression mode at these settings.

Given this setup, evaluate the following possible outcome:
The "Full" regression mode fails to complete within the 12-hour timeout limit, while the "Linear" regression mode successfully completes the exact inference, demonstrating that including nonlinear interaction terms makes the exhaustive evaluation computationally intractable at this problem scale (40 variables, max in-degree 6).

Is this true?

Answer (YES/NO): YES